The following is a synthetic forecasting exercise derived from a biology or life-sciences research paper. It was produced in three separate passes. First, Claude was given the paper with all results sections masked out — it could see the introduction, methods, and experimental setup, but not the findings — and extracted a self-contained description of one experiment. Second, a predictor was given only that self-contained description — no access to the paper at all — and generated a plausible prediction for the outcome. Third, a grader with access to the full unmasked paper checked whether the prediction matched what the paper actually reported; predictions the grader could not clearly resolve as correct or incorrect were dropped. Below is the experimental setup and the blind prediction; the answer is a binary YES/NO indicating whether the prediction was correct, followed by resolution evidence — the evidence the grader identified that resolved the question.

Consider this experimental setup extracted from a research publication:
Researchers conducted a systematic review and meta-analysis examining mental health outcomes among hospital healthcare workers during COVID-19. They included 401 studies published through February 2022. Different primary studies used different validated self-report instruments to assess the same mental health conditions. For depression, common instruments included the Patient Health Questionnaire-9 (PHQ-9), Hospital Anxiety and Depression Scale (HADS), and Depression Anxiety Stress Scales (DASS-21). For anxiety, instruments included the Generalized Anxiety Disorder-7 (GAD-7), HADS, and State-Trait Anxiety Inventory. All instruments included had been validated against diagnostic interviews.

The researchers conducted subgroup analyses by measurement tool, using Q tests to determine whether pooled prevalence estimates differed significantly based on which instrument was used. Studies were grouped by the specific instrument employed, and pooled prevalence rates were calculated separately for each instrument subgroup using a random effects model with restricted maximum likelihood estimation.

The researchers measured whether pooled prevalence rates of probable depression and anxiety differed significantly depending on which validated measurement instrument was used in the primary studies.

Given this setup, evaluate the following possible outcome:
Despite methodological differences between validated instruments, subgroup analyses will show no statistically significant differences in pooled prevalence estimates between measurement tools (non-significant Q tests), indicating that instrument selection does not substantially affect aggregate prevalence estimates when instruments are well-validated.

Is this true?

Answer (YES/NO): NO